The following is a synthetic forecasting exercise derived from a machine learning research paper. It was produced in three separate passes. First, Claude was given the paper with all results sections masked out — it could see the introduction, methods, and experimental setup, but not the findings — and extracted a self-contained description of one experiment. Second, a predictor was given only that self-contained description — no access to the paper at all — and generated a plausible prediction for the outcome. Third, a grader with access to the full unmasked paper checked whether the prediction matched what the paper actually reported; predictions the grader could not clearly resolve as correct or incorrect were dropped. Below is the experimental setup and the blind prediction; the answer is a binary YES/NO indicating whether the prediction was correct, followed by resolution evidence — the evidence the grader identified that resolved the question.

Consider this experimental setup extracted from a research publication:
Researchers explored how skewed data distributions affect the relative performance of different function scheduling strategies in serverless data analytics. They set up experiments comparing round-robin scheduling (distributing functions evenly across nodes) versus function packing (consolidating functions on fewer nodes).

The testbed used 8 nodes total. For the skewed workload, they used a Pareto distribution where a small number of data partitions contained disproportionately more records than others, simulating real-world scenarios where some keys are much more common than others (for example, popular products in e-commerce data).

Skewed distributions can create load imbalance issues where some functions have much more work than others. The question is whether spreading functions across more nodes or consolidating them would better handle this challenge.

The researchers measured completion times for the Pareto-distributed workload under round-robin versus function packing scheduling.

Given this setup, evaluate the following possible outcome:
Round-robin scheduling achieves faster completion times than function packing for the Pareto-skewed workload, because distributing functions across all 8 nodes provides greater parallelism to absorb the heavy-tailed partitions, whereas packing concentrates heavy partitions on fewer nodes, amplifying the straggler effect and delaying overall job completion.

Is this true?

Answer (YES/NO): NO